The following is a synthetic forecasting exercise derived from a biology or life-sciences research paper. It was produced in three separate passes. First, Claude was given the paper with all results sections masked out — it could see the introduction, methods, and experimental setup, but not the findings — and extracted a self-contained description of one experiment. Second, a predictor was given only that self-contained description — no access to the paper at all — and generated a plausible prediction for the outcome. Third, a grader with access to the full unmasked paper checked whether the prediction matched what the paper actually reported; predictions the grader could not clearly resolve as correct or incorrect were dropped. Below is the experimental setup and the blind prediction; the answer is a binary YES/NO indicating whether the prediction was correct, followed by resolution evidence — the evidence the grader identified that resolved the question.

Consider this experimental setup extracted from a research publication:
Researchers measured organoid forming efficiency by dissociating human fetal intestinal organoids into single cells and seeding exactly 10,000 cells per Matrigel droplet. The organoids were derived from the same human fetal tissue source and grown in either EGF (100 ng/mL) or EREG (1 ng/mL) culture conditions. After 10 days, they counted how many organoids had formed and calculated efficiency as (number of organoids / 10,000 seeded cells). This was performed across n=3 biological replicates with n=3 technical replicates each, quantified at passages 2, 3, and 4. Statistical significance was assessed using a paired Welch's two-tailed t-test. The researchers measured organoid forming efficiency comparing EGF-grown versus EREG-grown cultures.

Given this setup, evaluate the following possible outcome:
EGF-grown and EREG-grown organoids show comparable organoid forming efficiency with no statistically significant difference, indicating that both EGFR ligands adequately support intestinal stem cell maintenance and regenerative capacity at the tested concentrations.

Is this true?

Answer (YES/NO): YES